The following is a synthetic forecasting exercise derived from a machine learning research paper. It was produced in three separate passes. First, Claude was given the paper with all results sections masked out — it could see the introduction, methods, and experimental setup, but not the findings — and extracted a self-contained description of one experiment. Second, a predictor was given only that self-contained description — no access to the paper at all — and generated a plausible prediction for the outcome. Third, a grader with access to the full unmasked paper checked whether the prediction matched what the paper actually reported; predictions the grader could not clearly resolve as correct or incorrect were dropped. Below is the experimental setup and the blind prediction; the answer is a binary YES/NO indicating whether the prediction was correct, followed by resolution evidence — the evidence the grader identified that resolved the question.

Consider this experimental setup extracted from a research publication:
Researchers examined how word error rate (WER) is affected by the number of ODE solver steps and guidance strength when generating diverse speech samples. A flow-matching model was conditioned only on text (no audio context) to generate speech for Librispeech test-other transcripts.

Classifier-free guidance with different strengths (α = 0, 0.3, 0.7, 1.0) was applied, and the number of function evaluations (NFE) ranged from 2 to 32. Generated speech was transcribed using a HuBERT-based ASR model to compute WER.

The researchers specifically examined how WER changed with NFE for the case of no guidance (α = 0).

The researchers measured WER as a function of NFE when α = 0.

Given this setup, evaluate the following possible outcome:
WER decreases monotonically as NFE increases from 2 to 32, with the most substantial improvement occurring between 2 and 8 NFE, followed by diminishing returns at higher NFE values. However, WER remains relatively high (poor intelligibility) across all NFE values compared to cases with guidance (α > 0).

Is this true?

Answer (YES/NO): NO